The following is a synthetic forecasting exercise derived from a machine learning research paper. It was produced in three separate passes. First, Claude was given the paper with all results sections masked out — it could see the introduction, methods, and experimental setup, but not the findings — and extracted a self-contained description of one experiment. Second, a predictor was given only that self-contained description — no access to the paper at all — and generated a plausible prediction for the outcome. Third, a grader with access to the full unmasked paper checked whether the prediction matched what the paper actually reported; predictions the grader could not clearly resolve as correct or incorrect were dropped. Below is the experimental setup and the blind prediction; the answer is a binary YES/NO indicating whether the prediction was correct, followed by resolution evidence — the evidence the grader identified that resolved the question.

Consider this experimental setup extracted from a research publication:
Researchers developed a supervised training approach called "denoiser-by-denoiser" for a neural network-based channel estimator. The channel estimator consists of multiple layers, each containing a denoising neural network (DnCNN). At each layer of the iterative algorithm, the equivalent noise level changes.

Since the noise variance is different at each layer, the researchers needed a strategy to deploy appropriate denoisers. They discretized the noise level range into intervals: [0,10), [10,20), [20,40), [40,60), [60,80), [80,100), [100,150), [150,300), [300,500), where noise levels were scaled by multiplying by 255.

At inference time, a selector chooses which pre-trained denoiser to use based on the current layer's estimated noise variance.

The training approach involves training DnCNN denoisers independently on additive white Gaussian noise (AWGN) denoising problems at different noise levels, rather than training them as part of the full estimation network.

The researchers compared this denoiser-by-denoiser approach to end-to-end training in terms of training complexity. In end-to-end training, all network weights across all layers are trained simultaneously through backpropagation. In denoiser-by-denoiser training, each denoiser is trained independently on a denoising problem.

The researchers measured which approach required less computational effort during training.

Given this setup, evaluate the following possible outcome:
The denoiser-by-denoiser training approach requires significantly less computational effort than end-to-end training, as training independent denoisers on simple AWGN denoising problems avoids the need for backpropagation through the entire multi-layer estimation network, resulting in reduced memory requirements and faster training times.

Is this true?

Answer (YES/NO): YES